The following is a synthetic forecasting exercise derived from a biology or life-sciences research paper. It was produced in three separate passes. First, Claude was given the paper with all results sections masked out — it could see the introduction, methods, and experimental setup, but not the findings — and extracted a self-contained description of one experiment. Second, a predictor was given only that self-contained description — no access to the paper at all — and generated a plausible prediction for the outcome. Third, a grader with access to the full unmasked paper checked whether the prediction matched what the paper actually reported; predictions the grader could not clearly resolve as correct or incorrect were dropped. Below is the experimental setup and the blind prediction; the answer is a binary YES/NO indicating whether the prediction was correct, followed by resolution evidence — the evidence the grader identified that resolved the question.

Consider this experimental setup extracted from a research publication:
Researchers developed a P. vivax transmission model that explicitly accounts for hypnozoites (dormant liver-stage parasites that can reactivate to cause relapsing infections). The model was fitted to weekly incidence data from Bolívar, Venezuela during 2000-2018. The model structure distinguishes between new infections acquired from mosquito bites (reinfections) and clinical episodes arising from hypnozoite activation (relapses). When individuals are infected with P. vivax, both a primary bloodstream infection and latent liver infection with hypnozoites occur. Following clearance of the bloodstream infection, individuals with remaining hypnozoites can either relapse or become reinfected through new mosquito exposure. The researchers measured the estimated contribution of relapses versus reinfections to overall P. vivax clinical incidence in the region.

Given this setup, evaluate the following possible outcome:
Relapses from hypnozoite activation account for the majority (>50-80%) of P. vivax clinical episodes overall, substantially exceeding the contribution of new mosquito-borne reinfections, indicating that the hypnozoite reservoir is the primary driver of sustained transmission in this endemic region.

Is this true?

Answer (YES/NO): YES